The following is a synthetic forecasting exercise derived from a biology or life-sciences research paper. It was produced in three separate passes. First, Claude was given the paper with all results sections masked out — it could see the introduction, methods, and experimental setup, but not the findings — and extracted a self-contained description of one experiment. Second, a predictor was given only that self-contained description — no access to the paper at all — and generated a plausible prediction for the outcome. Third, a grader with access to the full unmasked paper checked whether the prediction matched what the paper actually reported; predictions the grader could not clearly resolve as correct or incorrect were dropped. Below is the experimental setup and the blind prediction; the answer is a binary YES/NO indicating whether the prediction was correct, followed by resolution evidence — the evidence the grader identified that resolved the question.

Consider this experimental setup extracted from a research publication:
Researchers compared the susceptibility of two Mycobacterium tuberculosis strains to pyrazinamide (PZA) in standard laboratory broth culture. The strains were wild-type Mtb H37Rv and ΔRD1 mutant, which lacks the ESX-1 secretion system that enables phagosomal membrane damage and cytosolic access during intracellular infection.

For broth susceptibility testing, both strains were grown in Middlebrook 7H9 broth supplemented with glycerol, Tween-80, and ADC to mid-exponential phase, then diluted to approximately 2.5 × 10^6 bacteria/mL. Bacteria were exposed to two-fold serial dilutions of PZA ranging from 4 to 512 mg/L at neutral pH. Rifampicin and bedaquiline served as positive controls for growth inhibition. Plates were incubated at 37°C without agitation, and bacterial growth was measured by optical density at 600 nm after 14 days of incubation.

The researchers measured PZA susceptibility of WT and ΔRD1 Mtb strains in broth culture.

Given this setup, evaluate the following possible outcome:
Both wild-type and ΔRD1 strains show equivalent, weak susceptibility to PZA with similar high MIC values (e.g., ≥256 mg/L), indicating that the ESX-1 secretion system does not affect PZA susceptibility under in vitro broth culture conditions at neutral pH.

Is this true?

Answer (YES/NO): YES